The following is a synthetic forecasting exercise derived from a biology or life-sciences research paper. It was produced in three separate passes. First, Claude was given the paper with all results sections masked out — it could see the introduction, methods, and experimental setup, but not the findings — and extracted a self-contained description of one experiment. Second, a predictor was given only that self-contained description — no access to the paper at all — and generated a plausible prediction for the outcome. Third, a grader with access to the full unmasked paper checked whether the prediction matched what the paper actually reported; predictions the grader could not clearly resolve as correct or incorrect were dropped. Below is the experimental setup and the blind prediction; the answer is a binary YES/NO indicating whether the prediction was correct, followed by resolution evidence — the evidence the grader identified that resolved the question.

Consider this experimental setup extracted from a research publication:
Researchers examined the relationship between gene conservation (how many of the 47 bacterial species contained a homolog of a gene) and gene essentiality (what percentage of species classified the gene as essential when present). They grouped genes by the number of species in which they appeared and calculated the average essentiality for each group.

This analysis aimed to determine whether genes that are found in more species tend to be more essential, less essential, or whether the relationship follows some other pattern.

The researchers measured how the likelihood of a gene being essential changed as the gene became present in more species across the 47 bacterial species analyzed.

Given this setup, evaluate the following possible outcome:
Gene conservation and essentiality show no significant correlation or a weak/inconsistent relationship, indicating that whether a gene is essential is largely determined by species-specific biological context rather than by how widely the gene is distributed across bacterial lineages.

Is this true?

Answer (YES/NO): NO